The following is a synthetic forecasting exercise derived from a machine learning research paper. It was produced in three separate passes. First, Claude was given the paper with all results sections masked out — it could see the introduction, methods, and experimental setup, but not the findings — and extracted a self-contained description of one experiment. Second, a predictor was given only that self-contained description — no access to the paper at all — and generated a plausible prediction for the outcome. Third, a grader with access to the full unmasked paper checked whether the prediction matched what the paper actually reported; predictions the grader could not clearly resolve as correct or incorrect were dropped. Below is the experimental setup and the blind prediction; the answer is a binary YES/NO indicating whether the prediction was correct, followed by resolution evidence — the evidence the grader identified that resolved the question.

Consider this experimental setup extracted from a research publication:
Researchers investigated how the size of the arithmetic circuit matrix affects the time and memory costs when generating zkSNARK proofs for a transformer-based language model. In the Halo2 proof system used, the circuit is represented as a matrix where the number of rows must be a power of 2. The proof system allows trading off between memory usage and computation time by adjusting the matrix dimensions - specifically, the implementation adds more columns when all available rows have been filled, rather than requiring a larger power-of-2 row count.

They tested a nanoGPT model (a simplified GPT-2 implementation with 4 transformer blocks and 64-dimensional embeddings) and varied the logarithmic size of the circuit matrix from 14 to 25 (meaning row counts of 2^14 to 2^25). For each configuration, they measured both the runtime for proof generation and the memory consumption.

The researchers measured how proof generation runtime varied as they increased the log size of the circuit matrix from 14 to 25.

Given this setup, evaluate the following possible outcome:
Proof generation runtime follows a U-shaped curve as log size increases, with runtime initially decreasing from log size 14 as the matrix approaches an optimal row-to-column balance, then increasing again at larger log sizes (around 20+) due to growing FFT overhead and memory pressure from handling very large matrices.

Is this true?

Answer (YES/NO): YES